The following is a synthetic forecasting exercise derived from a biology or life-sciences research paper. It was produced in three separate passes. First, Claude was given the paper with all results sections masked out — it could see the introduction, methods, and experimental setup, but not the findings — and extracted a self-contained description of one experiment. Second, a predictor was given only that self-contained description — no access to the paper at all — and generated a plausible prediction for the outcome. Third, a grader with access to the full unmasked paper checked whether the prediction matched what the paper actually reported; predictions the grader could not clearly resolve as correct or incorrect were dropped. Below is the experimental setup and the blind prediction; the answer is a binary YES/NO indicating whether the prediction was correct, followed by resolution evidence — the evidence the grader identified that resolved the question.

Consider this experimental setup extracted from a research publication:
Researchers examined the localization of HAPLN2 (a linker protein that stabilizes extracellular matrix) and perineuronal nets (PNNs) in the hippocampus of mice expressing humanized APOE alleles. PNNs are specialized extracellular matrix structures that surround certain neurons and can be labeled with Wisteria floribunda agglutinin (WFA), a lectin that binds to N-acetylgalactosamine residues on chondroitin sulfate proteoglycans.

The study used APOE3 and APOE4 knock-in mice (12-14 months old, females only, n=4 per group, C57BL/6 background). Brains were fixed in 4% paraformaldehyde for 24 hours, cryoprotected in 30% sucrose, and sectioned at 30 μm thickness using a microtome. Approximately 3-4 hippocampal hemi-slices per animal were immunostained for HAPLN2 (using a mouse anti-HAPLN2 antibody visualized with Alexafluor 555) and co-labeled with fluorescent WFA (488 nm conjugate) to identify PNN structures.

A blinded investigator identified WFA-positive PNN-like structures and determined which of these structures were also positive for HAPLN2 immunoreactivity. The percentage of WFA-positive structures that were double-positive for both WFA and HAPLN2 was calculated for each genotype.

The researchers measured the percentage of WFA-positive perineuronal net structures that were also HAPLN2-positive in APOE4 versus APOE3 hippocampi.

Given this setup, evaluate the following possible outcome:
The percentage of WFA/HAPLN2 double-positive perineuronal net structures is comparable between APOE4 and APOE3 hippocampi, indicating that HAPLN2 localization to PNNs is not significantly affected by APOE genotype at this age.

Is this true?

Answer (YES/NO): NO